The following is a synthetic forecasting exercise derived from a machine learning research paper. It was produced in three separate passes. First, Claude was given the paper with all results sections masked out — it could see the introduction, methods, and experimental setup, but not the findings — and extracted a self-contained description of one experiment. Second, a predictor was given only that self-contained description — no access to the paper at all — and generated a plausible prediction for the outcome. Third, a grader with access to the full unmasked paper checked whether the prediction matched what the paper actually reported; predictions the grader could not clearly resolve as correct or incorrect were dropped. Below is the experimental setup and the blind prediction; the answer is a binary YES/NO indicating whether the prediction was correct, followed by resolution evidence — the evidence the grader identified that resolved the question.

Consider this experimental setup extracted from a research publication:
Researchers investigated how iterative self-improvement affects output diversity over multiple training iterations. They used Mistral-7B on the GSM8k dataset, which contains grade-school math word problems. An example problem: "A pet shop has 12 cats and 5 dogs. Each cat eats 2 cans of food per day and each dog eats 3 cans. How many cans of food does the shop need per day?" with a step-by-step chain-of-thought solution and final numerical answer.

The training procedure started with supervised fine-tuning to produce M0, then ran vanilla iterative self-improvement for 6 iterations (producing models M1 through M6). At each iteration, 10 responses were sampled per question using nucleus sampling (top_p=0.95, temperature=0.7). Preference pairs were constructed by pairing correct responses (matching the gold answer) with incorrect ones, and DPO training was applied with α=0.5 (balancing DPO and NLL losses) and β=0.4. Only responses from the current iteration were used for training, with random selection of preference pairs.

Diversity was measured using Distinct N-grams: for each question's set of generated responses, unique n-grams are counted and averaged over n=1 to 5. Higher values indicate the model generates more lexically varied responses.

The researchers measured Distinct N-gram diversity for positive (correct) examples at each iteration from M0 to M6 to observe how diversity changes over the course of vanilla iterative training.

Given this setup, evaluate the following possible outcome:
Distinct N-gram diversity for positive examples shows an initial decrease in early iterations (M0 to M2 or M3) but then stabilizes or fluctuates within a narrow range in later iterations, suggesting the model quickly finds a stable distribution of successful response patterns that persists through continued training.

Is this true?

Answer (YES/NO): NO